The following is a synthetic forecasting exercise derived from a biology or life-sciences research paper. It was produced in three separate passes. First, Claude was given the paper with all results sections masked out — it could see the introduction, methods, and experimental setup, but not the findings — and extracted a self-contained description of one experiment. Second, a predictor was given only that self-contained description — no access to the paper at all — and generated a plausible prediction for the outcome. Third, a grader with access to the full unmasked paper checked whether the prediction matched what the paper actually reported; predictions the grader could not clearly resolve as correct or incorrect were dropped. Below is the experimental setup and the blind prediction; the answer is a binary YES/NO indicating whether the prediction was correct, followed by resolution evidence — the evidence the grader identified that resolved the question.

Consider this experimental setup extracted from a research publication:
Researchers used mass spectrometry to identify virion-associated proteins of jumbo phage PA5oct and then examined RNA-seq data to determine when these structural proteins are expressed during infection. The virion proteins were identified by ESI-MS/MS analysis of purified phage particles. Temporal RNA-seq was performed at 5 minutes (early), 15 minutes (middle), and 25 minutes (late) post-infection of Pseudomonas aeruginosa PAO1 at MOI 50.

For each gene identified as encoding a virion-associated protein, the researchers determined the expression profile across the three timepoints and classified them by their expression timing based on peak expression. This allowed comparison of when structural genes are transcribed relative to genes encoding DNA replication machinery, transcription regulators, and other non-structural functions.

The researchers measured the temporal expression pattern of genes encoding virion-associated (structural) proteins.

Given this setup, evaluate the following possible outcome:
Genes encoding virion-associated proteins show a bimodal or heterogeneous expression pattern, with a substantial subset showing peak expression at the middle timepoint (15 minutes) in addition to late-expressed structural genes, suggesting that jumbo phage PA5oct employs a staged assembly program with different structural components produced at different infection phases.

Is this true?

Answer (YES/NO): NO